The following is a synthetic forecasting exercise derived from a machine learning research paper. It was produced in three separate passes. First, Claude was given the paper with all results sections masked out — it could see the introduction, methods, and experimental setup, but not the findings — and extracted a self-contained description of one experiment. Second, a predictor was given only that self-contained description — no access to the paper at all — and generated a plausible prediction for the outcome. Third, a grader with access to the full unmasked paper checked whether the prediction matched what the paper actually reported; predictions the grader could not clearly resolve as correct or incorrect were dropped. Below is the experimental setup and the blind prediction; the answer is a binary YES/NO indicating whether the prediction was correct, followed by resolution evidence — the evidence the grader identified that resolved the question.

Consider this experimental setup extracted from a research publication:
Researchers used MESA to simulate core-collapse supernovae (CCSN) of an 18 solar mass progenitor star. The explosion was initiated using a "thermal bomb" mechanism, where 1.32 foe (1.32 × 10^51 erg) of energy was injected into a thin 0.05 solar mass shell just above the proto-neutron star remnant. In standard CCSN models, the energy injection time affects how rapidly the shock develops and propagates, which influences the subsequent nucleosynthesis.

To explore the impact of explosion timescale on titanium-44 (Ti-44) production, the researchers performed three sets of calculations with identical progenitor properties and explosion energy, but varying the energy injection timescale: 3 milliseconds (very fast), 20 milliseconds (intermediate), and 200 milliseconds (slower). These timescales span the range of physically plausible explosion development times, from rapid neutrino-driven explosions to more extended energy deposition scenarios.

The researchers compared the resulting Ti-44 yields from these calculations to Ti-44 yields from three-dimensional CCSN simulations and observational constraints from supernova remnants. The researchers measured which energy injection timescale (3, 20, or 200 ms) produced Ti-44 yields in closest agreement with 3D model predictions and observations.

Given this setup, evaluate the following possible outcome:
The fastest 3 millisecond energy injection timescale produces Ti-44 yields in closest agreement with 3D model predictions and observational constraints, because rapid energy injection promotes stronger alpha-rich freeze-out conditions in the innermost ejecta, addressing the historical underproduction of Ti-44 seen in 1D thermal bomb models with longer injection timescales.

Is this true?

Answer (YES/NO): NO